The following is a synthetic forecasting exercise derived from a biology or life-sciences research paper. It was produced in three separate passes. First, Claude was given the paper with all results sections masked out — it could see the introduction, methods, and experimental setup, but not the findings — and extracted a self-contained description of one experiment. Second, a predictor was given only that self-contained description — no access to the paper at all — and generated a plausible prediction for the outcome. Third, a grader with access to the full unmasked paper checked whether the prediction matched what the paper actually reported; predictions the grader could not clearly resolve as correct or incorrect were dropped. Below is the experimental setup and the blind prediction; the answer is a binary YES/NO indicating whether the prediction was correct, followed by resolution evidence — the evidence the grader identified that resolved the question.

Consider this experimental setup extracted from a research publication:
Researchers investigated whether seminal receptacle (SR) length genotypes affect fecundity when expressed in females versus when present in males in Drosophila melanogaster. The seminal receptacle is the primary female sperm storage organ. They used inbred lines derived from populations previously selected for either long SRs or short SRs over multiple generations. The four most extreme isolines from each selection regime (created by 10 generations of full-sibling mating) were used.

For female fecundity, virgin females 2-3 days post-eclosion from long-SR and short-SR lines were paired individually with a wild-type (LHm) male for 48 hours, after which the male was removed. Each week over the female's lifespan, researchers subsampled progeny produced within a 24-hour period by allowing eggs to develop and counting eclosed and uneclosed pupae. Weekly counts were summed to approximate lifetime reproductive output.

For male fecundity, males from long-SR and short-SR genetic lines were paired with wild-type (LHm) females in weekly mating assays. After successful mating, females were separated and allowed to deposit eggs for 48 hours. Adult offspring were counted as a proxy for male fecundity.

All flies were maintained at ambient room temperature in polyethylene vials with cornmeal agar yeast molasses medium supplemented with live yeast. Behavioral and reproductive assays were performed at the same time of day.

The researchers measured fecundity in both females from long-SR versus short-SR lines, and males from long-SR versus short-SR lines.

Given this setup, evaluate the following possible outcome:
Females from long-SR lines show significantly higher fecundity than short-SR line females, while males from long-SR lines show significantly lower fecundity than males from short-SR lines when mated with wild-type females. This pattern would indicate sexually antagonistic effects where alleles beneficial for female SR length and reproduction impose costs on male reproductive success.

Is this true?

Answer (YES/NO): NO